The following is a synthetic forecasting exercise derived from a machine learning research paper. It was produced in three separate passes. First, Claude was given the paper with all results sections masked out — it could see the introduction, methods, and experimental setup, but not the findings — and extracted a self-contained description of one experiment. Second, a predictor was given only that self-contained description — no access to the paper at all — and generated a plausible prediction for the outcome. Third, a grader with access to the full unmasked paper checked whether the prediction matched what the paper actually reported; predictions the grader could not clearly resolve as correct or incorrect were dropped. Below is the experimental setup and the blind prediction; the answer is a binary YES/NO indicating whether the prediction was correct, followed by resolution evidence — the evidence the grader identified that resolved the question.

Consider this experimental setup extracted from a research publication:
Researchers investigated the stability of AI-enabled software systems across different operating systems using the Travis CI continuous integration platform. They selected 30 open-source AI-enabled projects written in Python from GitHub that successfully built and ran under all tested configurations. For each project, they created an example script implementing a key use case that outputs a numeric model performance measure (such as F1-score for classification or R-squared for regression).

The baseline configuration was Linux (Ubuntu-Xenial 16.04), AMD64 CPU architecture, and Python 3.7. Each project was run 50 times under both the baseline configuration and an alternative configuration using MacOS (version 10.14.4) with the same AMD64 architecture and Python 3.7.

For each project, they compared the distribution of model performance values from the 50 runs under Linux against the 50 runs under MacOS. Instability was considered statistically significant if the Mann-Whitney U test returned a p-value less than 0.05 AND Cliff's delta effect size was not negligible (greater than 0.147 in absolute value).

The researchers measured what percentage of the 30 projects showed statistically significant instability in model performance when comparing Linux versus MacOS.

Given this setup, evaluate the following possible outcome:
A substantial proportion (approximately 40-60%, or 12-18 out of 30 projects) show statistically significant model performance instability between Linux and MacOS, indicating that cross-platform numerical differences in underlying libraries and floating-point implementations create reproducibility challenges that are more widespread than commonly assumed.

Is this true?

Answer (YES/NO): NO